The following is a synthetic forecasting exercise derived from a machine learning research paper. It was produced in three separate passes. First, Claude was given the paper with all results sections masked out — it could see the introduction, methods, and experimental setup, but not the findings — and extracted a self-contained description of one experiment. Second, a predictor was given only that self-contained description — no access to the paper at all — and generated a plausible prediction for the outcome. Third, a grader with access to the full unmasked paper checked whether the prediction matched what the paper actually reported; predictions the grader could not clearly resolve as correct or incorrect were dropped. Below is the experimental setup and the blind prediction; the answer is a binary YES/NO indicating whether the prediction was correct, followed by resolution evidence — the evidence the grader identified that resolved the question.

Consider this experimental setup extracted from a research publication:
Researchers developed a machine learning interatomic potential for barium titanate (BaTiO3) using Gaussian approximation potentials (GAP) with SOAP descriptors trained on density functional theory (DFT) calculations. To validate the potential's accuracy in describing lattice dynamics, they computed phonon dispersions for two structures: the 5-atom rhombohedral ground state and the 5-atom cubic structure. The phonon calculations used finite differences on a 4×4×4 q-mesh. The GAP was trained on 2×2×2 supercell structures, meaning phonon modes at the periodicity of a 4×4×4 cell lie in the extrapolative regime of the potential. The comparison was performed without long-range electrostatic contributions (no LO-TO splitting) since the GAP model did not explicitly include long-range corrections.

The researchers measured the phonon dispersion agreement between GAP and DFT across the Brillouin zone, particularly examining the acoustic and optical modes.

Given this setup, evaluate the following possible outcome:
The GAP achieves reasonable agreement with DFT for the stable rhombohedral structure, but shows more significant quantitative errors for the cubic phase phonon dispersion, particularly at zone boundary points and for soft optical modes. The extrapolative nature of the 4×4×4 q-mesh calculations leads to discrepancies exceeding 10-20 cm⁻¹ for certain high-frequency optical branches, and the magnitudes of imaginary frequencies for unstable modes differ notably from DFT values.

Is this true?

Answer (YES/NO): NO